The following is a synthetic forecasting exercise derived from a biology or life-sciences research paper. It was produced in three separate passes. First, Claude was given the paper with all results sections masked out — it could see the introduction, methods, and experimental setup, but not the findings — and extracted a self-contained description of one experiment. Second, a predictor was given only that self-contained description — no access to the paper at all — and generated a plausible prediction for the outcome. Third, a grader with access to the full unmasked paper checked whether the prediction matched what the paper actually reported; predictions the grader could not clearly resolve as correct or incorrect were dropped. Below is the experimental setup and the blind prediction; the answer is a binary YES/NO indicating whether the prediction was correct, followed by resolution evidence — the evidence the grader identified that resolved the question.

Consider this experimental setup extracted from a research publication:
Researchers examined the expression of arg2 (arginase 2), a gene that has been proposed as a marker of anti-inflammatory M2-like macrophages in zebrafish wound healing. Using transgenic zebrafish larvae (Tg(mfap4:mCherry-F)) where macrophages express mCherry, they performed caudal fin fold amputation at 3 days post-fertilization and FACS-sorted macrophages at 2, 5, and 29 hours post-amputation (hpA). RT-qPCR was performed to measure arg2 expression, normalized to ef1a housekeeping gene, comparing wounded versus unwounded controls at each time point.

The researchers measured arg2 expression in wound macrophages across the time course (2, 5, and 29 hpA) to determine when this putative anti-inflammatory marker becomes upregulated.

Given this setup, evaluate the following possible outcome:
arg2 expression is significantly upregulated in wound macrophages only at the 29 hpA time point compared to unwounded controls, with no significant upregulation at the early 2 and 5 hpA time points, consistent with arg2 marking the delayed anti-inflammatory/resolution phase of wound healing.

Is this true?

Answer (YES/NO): NO